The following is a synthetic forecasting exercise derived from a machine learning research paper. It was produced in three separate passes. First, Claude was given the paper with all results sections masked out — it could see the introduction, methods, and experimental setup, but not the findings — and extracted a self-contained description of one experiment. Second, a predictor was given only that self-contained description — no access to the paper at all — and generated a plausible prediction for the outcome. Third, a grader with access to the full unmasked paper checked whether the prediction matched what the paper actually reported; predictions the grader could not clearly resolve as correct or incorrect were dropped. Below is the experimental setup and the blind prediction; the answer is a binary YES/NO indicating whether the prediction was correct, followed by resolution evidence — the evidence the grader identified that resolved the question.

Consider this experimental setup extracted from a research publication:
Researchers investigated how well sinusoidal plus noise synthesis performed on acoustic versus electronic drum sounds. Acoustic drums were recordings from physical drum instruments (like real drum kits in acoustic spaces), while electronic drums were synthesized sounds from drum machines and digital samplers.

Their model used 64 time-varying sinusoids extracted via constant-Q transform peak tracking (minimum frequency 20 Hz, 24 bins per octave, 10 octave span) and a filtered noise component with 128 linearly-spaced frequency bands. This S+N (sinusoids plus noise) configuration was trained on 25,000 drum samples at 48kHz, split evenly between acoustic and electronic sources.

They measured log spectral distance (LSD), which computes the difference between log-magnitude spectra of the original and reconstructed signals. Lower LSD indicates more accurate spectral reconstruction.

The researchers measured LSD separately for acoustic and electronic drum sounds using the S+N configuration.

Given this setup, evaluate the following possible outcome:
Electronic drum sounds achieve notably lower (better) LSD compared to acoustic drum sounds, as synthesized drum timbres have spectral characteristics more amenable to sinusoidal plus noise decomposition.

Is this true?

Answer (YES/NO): YES